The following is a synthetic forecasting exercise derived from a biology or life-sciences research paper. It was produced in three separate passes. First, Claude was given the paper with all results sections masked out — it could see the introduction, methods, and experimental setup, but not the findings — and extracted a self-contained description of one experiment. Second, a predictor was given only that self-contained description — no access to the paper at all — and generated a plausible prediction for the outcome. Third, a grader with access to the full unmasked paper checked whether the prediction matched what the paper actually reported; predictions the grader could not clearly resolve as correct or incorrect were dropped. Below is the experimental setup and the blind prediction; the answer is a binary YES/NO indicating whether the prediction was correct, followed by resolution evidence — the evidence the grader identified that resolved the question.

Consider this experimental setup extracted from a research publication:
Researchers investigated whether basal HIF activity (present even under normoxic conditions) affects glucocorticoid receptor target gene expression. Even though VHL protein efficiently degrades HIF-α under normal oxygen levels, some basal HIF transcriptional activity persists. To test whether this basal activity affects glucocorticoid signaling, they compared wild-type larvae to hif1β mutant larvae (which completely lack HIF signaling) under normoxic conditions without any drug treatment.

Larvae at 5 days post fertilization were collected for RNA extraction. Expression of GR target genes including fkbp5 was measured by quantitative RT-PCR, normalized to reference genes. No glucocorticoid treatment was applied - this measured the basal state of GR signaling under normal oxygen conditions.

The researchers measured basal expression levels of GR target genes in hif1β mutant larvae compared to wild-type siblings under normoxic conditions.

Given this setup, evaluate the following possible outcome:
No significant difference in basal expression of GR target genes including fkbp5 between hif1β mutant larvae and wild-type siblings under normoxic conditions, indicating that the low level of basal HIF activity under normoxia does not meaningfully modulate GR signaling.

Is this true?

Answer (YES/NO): NO